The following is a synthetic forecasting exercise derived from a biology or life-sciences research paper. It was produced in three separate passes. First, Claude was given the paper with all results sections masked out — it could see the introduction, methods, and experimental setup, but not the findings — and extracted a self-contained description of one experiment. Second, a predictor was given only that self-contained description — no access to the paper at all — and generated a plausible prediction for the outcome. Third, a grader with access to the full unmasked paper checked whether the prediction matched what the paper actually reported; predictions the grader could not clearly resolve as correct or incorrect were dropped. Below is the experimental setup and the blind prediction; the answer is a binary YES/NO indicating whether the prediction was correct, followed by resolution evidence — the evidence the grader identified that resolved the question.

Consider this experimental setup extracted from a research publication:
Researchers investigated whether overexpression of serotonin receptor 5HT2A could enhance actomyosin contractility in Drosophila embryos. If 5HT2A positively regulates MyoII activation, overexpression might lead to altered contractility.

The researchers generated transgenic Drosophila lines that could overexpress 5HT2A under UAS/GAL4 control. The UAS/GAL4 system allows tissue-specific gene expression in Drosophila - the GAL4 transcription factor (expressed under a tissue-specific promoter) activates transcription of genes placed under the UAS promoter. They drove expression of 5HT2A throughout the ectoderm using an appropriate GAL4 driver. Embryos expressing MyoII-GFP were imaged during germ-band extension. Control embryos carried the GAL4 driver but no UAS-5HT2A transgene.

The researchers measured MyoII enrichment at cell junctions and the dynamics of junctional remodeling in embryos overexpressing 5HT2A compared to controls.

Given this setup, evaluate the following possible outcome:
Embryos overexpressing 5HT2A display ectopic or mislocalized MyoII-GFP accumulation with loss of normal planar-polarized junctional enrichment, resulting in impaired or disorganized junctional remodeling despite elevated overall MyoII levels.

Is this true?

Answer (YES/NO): NO